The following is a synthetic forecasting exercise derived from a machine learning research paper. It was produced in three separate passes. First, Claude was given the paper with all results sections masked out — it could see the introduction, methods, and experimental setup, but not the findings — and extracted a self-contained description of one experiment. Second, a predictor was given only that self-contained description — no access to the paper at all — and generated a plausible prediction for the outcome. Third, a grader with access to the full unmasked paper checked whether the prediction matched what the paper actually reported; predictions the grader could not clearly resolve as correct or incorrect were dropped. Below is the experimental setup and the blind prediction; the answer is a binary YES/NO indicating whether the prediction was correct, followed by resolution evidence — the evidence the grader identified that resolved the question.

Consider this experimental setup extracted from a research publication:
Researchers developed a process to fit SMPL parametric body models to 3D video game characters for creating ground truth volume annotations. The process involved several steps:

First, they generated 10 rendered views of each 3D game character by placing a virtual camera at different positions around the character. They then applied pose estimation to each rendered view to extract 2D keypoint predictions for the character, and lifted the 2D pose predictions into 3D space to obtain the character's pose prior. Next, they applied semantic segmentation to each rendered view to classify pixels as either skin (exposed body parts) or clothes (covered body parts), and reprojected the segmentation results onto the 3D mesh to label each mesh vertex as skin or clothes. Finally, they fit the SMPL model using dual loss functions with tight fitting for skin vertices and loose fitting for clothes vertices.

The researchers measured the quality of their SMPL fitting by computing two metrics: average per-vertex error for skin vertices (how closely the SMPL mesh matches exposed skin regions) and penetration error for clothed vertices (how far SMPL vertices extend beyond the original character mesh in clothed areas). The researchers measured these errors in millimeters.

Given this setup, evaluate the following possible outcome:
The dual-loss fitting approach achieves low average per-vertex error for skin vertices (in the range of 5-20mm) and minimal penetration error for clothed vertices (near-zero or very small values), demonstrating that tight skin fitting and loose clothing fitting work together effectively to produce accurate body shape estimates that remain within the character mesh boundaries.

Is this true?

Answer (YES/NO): NO